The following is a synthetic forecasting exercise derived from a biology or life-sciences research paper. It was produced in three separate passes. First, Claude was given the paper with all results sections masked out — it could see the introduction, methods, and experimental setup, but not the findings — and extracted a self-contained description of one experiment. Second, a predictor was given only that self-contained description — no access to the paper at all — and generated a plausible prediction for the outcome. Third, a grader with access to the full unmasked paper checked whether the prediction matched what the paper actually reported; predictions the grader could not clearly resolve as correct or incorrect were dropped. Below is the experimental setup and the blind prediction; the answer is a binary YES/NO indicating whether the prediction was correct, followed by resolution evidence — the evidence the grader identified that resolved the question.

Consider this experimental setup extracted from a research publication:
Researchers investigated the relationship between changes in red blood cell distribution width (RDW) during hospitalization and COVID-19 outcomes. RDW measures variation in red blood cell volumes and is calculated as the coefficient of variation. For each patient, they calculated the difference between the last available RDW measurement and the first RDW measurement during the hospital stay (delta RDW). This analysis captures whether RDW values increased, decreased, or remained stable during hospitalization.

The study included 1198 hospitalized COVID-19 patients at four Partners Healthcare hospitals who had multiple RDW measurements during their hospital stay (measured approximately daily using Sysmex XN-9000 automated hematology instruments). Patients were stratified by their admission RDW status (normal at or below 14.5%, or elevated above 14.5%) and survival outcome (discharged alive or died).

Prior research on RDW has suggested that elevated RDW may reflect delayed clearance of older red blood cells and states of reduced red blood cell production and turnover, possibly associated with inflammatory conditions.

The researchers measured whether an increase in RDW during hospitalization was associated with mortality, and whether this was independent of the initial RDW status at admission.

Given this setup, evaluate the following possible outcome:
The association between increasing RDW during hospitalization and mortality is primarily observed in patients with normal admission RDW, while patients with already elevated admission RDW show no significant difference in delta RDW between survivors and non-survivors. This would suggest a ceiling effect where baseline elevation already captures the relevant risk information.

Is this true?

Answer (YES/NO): NO